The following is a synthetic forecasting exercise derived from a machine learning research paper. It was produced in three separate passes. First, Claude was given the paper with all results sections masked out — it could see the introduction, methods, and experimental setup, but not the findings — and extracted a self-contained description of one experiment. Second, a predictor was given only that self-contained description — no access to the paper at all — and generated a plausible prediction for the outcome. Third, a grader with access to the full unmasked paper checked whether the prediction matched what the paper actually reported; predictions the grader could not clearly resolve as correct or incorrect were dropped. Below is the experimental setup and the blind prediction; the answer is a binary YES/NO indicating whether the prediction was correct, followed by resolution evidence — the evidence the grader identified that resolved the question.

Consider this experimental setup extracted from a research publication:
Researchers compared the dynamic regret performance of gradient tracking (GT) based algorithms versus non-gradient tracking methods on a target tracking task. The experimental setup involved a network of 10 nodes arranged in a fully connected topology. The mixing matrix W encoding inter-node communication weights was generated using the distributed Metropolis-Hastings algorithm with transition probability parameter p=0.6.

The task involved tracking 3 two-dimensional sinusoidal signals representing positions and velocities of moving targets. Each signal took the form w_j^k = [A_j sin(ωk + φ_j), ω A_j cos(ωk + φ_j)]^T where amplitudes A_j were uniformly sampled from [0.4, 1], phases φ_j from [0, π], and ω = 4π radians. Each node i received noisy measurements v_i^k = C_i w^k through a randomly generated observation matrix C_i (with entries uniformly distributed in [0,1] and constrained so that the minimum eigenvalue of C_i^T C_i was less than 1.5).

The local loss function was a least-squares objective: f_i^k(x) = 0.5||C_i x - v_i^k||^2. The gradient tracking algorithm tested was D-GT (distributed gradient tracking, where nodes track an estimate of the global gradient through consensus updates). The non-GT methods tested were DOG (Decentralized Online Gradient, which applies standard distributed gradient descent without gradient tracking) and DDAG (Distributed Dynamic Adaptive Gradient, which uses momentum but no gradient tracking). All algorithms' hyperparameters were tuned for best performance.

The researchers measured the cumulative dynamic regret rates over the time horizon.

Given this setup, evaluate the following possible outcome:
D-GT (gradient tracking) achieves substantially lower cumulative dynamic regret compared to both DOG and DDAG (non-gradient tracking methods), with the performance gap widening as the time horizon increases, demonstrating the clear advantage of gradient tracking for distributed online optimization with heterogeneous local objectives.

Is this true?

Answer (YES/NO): YES